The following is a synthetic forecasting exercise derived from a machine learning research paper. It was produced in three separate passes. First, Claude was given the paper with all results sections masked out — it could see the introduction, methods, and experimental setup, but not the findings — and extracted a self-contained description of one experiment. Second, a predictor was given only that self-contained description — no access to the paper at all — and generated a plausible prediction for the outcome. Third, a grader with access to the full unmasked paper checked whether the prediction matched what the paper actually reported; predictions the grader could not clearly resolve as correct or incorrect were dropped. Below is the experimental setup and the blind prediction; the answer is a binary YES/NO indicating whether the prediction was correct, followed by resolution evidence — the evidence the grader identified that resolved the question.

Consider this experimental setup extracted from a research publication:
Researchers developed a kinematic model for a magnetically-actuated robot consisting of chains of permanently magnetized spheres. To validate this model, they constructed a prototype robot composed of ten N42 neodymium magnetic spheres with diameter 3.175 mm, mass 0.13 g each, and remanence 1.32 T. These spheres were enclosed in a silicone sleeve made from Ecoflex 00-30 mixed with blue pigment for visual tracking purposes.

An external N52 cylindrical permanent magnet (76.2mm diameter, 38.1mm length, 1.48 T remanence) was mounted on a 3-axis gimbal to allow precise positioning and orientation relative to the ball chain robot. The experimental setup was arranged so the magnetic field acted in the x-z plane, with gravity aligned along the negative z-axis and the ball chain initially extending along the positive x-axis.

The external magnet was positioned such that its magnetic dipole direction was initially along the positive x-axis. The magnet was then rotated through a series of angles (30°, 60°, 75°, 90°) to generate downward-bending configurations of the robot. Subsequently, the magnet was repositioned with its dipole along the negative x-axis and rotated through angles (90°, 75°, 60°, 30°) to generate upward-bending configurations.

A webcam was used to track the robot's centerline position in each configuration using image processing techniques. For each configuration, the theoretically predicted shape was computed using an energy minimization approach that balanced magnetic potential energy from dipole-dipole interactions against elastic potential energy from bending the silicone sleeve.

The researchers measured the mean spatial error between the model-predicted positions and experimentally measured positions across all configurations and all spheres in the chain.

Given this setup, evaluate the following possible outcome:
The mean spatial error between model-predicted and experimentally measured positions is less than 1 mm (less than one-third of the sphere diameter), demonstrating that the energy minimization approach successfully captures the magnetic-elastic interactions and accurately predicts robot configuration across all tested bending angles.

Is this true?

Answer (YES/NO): YES